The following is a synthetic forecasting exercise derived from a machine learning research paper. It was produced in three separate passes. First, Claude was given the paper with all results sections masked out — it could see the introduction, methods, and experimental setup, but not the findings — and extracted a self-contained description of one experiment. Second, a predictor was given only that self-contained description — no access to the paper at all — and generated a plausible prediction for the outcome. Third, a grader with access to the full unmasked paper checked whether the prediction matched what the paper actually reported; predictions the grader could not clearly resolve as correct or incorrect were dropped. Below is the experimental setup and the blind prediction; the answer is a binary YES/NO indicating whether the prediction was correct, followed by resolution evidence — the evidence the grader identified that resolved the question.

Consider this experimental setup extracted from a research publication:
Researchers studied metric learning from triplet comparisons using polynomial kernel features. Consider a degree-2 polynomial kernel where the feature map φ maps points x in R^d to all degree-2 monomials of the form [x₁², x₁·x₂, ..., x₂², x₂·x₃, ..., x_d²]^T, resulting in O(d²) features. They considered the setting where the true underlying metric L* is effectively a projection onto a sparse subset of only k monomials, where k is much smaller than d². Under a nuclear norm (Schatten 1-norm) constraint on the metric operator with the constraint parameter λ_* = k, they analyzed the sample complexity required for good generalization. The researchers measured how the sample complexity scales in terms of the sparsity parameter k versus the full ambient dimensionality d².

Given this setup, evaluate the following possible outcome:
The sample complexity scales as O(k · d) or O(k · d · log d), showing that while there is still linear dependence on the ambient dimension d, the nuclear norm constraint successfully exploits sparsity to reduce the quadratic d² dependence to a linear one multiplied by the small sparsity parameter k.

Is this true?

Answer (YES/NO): NO